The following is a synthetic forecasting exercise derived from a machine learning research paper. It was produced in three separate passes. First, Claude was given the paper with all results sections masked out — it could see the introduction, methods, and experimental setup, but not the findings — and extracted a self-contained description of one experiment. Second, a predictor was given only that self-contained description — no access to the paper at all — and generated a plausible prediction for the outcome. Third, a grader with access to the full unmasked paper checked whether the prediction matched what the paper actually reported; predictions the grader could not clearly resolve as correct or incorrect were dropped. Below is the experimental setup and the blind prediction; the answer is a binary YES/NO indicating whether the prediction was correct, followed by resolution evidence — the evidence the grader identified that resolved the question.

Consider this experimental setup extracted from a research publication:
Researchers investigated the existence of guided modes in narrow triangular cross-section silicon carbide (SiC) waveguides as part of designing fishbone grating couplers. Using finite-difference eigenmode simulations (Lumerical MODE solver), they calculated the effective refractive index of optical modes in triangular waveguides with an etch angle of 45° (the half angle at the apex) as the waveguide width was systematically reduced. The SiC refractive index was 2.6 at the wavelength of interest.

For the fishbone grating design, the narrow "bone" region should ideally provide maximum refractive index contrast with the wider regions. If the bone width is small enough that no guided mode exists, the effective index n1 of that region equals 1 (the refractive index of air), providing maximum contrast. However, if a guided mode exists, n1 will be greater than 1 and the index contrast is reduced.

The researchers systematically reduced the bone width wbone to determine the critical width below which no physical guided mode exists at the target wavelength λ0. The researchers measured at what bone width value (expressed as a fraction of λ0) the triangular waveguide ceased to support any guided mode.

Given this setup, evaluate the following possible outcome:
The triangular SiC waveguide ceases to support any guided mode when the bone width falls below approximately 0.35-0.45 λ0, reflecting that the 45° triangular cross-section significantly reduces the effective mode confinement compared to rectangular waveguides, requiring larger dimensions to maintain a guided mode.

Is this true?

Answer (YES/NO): NO